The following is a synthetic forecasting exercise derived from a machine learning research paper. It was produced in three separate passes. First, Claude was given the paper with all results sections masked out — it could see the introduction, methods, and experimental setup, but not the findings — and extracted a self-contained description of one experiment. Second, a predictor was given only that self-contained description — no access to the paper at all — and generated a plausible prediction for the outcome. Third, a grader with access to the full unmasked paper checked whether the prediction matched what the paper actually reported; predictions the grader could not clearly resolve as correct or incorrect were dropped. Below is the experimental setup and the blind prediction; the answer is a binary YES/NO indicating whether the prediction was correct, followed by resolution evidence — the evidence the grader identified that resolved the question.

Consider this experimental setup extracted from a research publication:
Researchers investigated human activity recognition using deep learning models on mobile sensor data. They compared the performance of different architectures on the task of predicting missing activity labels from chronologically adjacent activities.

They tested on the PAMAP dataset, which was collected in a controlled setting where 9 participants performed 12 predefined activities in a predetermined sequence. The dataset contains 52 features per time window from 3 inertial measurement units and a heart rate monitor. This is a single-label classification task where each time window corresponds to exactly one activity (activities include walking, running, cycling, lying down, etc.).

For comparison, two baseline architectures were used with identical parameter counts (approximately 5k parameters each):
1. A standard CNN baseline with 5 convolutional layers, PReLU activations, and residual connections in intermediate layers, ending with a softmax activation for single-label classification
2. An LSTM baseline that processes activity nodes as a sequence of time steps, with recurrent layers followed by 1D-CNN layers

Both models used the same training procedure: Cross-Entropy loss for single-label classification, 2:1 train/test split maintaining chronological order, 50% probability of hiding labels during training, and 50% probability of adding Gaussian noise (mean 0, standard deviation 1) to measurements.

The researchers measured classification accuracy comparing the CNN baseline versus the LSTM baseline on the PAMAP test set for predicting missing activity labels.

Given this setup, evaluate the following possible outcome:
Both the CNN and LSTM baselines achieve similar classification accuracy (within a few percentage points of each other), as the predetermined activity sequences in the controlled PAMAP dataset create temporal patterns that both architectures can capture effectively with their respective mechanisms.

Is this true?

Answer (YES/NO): NO